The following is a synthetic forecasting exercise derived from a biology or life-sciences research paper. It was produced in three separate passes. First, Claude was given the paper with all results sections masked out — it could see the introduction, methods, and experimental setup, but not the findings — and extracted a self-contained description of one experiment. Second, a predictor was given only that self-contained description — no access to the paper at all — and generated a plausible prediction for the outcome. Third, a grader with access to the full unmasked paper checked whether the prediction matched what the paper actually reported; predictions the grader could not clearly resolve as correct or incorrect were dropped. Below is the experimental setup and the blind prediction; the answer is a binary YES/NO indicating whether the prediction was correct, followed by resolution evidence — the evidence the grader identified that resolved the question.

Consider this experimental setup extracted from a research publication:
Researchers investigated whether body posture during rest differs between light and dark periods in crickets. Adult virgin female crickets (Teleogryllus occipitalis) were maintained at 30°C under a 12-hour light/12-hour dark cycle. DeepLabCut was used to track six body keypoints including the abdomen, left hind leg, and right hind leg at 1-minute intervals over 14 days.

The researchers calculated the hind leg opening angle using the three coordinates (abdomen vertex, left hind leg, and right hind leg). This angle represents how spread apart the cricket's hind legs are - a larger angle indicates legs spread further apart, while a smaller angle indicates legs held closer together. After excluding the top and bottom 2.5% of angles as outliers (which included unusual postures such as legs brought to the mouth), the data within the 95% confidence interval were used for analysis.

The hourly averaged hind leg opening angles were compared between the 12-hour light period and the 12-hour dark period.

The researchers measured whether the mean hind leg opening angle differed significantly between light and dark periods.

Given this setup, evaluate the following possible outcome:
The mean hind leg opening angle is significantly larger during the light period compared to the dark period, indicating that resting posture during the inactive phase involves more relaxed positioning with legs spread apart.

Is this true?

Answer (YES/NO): NO